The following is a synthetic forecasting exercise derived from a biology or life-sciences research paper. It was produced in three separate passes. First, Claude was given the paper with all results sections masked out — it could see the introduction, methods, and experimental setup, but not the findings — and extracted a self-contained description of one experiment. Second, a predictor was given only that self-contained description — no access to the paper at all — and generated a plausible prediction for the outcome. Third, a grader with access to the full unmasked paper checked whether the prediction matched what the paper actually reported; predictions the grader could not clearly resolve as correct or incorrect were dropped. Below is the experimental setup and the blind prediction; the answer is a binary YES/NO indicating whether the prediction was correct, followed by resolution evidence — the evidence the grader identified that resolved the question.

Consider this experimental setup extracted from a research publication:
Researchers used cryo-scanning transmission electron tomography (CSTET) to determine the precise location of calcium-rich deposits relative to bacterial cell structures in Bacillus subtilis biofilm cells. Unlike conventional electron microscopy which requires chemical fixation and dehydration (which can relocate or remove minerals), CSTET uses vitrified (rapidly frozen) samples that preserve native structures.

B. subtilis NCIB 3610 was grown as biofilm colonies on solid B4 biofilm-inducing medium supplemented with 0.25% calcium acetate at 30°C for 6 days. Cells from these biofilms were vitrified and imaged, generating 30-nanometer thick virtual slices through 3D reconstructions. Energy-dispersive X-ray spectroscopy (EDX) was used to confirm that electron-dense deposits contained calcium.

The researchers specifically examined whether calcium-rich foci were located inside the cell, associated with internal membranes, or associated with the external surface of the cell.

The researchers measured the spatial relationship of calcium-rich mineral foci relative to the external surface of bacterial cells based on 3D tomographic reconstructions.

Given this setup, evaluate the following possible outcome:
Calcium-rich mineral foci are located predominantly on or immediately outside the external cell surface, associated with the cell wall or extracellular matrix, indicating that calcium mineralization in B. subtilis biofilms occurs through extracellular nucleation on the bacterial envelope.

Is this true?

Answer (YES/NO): NO